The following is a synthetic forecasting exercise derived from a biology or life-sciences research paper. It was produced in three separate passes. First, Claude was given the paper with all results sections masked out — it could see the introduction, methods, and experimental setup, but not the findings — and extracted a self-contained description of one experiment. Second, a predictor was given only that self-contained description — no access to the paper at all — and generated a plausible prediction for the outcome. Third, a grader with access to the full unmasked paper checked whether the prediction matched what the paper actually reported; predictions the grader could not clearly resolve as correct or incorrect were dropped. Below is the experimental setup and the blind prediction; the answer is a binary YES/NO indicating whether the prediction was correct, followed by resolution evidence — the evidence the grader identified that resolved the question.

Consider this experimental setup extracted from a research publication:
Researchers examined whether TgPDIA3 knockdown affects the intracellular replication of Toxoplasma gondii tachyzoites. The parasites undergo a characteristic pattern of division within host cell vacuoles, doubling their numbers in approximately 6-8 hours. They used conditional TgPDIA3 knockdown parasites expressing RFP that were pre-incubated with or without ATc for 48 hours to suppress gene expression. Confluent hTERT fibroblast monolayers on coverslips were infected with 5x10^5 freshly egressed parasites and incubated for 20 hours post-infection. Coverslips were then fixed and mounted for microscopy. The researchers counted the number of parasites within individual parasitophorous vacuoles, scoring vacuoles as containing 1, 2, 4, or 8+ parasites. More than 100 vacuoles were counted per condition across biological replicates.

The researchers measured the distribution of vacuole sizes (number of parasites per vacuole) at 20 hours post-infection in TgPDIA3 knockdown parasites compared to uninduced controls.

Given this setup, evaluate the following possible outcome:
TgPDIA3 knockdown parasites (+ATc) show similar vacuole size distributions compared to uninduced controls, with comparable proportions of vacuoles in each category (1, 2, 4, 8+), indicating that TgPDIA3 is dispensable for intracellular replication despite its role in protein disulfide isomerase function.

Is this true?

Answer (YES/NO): NO